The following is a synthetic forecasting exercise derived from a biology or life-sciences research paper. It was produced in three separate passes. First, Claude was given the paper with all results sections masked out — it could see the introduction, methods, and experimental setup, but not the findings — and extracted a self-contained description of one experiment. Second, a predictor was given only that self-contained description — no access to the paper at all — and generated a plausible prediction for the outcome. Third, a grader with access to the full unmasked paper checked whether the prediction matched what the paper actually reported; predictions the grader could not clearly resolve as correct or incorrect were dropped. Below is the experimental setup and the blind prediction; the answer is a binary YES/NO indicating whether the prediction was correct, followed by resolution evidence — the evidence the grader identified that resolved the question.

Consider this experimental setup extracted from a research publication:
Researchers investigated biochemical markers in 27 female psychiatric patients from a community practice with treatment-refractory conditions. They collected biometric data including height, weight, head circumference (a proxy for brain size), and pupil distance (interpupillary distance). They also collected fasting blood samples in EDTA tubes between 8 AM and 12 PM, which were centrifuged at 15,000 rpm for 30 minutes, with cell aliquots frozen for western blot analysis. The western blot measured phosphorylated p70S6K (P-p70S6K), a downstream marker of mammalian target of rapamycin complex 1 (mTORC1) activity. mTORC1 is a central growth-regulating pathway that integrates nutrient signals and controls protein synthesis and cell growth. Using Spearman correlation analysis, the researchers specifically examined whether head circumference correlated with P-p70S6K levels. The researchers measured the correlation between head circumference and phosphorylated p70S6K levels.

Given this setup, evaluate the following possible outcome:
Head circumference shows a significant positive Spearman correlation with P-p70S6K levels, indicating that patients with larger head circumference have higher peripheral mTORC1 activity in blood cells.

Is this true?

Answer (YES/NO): YES